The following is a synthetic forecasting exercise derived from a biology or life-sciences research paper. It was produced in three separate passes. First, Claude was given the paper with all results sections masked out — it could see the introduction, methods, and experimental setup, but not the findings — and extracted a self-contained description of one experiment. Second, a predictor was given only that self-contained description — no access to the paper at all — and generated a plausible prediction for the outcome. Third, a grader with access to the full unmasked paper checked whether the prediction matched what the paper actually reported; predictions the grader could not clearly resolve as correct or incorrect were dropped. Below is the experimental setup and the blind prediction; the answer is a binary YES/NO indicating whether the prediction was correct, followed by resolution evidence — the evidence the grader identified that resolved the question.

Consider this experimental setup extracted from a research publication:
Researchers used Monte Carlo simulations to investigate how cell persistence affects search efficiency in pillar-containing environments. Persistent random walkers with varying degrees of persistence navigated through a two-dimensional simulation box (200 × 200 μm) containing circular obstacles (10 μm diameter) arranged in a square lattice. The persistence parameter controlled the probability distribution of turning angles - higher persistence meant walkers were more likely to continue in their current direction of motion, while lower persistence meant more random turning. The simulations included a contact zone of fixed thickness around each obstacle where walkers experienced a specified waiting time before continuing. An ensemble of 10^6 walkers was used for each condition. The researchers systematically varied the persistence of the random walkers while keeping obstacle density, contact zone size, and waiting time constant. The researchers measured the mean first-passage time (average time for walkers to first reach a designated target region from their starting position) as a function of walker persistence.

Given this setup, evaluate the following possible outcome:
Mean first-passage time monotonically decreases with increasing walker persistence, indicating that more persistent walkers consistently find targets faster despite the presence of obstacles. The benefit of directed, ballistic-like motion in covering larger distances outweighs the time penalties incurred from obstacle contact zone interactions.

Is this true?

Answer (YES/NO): YES